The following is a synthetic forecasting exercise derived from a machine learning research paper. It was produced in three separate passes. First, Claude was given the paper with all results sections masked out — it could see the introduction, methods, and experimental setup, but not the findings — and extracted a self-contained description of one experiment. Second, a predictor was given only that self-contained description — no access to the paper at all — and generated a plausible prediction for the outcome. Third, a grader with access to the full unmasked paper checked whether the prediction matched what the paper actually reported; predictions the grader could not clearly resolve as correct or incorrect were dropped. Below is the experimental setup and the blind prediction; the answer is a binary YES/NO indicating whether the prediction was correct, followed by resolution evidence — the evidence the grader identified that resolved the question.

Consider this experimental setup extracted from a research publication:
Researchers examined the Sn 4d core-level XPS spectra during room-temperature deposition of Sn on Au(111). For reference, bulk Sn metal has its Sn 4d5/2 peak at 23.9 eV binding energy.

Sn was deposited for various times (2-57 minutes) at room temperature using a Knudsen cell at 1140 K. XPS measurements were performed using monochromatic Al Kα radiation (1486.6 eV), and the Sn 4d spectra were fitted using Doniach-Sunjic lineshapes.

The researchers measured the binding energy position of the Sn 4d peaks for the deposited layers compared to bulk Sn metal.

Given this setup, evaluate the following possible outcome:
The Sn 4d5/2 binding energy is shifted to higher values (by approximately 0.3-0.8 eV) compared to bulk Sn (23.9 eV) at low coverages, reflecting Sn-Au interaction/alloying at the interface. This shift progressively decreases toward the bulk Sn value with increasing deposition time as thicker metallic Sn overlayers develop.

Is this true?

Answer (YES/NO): NO